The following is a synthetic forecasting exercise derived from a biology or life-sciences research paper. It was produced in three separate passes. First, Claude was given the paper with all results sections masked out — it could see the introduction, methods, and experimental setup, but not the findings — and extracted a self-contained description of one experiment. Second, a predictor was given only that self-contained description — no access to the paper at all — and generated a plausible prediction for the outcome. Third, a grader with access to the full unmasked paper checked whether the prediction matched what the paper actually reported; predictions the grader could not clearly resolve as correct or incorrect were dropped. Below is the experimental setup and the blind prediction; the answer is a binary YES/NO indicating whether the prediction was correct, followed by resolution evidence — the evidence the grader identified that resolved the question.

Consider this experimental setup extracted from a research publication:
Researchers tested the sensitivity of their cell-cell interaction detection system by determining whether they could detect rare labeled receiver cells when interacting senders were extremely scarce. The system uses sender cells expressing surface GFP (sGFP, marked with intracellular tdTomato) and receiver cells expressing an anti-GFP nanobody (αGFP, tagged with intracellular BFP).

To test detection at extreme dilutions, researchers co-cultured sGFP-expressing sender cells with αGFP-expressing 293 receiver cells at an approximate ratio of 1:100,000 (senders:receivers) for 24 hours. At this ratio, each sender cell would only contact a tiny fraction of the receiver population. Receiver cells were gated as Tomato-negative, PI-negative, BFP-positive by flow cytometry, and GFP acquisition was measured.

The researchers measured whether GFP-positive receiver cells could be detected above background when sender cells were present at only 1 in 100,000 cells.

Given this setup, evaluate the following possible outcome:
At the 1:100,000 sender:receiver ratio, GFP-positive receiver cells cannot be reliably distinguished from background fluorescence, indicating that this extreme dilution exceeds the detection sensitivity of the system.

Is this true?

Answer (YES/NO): NO